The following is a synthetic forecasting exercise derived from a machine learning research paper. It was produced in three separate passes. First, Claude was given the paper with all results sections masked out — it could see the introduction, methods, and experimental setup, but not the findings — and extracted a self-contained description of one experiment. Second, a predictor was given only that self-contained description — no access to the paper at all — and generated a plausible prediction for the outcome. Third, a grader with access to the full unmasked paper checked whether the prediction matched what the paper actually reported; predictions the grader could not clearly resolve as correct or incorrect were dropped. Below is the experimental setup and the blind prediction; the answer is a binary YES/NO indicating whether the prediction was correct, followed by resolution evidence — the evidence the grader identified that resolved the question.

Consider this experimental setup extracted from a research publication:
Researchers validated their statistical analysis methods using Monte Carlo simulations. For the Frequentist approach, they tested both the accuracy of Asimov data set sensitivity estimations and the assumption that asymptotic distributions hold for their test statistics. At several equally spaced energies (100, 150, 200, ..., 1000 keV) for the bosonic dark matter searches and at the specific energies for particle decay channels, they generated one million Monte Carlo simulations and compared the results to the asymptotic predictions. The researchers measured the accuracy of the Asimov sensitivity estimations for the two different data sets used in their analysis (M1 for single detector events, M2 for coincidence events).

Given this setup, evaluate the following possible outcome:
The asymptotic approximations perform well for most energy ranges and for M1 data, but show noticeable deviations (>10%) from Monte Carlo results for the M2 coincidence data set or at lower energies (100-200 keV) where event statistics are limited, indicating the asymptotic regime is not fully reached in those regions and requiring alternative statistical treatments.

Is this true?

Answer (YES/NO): NO